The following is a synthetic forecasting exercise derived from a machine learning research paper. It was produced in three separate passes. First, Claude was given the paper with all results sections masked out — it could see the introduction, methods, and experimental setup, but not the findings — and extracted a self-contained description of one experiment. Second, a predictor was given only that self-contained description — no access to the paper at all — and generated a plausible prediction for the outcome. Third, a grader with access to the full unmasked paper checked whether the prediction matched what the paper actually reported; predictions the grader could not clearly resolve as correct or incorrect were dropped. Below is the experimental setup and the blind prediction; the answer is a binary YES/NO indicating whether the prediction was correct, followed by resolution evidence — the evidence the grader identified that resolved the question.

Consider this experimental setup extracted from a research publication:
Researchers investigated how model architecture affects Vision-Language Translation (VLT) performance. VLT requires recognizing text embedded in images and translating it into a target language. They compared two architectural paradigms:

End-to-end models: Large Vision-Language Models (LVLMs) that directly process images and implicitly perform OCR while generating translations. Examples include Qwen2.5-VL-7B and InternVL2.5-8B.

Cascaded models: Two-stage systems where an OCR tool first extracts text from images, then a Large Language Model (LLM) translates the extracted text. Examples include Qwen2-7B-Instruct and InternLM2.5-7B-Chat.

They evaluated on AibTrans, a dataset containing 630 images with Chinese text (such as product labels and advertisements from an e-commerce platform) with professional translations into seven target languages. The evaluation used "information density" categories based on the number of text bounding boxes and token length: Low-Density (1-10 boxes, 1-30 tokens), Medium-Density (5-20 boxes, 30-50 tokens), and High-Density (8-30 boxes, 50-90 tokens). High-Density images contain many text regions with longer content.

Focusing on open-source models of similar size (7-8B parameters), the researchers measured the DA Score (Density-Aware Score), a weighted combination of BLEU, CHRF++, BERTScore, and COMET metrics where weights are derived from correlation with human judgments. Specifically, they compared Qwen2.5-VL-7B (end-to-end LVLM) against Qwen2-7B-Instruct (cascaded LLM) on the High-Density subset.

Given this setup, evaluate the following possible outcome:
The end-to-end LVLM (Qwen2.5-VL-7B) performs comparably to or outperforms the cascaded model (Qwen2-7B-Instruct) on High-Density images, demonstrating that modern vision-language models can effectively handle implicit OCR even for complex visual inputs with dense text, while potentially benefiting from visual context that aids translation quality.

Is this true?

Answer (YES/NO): NO